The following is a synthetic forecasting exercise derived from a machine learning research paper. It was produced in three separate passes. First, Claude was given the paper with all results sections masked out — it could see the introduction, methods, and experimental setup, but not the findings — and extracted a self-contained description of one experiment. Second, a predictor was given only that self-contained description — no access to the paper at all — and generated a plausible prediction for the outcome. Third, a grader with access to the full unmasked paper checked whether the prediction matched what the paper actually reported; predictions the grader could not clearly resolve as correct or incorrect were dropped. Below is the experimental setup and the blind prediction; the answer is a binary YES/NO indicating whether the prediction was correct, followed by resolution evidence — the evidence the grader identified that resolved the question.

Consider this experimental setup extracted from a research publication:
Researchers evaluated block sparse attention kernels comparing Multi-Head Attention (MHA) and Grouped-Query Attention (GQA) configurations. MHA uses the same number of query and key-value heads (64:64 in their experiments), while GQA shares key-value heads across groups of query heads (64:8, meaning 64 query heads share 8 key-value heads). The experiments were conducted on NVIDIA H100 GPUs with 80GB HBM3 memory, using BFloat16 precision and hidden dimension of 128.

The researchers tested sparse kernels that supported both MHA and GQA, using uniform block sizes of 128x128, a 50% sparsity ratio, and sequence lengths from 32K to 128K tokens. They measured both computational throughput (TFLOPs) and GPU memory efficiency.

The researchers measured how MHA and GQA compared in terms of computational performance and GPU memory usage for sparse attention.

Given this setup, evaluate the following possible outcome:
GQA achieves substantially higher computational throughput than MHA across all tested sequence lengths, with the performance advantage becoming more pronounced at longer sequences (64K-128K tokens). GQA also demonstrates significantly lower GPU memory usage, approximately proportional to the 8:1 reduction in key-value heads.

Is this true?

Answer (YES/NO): NO